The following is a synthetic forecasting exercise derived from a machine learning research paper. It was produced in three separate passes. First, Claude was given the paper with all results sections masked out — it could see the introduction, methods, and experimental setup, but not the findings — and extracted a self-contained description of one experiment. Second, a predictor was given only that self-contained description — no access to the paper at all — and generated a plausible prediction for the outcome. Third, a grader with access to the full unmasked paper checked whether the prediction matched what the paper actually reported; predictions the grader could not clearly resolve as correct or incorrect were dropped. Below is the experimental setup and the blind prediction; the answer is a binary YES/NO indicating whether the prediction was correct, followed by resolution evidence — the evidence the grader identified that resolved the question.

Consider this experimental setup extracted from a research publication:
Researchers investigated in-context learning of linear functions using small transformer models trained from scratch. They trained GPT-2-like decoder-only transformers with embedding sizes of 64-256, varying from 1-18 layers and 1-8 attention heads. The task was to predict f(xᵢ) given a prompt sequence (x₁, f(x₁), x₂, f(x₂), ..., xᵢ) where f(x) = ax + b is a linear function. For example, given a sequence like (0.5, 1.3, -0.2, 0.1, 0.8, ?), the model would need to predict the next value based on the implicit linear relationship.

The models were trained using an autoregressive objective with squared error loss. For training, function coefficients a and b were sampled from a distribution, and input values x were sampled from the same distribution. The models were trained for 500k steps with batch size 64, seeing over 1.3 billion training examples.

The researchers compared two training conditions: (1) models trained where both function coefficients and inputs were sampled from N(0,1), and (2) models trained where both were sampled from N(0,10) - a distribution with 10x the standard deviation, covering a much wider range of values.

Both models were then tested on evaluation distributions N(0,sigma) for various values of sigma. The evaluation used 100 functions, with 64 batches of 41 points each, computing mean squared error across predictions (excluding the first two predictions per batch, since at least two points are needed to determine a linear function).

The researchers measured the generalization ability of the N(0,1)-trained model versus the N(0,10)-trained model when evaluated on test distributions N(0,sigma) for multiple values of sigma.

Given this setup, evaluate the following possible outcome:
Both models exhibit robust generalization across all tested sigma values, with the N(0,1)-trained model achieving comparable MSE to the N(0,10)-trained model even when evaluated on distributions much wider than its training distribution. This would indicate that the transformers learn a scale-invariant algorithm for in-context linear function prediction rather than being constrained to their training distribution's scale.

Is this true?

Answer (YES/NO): NO